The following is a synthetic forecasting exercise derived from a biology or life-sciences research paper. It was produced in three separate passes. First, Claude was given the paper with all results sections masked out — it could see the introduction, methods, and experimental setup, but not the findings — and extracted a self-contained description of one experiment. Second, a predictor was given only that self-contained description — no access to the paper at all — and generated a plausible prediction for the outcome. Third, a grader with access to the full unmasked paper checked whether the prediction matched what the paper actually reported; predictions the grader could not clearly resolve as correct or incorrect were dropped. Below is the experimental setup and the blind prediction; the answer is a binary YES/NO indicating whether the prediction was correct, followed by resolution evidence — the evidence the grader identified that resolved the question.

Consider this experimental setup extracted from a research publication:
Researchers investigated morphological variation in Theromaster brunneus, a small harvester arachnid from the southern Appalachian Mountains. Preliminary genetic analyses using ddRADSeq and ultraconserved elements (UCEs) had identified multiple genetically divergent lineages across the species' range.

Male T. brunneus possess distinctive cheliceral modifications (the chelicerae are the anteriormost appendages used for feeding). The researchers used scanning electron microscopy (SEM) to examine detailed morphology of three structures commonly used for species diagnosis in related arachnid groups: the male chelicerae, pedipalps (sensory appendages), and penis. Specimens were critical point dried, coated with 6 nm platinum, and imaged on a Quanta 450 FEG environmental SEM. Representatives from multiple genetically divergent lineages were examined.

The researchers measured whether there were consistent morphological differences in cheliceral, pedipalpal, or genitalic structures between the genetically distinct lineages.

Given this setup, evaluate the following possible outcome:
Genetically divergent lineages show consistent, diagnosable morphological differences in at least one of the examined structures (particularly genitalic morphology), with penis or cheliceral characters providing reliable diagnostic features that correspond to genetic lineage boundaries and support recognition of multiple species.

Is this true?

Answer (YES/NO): NO